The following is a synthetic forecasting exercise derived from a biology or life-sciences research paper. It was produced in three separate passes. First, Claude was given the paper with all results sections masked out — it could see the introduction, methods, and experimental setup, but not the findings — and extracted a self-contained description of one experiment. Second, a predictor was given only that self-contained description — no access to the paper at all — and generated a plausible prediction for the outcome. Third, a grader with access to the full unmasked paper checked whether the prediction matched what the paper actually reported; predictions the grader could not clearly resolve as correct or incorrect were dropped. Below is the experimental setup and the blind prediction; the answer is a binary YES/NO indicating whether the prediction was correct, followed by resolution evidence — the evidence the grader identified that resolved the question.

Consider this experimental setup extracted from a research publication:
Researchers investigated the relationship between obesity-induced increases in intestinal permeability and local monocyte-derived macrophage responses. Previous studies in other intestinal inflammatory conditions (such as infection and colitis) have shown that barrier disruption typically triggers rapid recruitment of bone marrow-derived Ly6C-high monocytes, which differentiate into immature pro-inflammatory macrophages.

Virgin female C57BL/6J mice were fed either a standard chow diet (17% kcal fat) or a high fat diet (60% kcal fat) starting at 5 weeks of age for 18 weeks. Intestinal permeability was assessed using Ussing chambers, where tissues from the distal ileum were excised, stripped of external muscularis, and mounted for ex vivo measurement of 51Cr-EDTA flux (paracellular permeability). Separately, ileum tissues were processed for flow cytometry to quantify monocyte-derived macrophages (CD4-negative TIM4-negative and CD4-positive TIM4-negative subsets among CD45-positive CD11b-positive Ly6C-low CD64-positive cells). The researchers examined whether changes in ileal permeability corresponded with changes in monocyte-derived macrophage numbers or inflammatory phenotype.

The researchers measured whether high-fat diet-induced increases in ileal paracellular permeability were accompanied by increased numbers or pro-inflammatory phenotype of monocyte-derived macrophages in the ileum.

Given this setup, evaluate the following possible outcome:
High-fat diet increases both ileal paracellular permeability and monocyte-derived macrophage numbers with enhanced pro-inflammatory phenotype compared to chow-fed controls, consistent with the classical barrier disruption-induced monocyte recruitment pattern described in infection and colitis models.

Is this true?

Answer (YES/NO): NO